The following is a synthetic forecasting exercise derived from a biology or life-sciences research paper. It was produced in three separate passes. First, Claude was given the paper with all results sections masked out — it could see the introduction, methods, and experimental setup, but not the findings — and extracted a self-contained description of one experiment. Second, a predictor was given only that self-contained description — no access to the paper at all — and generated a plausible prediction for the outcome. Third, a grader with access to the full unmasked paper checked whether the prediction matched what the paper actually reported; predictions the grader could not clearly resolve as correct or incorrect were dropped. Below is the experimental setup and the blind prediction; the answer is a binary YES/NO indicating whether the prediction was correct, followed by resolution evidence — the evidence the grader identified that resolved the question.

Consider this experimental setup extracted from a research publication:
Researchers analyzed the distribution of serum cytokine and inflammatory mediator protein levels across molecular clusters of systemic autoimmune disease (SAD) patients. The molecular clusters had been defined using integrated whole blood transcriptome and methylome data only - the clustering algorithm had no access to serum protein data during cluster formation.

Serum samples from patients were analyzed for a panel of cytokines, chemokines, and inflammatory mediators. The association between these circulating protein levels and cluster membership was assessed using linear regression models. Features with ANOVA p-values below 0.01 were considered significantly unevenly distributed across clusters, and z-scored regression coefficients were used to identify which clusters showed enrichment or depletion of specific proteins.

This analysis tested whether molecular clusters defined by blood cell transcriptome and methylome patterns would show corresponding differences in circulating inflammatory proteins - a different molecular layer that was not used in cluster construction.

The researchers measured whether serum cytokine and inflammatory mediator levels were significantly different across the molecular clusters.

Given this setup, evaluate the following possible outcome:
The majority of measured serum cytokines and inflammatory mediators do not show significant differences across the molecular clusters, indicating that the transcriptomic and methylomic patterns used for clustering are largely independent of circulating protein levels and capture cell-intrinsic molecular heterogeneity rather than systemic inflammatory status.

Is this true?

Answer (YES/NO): NO